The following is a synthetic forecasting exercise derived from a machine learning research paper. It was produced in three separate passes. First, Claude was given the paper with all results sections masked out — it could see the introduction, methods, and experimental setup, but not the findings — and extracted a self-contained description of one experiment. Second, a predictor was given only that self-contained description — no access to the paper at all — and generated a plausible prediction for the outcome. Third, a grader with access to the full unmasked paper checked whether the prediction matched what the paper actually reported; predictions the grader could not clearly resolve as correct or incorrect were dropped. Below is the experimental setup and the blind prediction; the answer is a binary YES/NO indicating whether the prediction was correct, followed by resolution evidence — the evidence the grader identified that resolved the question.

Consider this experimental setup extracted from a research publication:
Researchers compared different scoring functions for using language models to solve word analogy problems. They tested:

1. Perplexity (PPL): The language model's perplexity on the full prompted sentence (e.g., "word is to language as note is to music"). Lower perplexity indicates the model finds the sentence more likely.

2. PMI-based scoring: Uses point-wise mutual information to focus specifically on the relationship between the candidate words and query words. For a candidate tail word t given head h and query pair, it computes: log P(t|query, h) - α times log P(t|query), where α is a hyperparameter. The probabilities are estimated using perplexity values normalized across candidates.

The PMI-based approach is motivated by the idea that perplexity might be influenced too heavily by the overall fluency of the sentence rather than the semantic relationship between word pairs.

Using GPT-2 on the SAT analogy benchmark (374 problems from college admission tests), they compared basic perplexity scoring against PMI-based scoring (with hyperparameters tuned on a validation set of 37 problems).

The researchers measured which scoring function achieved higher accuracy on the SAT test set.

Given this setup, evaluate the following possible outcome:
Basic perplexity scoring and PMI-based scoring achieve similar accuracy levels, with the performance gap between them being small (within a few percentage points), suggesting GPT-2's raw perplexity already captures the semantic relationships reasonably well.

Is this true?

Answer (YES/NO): YES